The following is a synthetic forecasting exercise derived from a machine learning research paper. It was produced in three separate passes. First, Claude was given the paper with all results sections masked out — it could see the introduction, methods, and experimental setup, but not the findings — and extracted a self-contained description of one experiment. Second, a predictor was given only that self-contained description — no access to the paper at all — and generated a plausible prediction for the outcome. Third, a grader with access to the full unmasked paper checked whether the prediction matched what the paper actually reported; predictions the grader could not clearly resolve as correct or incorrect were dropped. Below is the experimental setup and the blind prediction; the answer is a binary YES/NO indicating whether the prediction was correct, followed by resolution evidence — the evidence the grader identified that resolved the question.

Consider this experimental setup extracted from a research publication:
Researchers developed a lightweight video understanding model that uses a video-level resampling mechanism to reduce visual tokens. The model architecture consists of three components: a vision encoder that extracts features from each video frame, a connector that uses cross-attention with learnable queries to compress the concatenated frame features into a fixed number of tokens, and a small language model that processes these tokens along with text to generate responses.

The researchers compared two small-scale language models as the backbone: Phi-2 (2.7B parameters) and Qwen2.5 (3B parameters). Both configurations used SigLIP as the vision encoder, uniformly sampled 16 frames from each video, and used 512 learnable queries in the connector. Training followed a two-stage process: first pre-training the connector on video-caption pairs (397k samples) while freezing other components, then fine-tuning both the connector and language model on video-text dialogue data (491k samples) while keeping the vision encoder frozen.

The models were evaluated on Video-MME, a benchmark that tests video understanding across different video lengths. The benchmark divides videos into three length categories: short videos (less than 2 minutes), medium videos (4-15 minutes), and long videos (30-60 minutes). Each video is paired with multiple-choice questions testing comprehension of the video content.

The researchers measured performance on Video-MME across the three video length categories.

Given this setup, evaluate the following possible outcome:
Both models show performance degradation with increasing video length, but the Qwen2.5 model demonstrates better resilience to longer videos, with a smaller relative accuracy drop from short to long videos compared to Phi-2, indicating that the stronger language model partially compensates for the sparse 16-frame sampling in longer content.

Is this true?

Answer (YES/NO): NO